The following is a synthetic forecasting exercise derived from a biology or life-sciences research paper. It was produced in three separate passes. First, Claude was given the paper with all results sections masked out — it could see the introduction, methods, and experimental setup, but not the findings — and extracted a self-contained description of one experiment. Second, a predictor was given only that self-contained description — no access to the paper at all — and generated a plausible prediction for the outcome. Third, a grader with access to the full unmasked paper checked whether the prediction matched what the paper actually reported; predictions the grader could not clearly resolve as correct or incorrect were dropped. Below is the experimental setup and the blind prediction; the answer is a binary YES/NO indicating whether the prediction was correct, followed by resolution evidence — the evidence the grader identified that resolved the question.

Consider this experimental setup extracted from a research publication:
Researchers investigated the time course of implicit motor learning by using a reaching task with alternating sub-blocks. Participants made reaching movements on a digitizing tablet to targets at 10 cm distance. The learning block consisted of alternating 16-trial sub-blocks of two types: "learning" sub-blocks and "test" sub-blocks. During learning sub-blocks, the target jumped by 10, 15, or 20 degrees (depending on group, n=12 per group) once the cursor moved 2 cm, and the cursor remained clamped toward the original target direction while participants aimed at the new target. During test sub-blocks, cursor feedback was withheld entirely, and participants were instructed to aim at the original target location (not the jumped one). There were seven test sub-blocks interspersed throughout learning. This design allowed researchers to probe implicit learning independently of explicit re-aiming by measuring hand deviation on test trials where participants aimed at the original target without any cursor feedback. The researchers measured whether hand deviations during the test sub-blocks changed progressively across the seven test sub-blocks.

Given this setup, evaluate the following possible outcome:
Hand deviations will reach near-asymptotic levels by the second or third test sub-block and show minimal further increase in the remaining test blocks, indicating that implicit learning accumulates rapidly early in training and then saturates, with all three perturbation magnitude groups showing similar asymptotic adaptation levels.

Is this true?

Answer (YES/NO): YES